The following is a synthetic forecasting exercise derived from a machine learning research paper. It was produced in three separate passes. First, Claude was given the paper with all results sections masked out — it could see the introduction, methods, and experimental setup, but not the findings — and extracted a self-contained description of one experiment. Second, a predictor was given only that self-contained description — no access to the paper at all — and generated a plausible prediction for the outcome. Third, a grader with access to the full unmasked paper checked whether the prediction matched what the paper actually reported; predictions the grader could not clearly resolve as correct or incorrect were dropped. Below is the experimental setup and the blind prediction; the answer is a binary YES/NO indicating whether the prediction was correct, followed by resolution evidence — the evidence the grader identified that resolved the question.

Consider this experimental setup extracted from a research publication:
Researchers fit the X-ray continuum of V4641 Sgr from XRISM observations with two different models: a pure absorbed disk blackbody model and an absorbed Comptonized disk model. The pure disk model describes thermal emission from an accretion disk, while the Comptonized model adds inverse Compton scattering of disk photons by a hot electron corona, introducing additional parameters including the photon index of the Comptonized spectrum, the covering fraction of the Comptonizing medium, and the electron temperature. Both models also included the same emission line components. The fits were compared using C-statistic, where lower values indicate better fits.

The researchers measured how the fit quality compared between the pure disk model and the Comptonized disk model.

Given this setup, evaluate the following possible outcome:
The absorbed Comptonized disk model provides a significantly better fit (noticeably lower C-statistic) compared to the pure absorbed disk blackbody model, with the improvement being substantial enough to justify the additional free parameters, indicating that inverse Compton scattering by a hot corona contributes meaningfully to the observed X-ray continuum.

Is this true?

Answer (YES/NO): NO